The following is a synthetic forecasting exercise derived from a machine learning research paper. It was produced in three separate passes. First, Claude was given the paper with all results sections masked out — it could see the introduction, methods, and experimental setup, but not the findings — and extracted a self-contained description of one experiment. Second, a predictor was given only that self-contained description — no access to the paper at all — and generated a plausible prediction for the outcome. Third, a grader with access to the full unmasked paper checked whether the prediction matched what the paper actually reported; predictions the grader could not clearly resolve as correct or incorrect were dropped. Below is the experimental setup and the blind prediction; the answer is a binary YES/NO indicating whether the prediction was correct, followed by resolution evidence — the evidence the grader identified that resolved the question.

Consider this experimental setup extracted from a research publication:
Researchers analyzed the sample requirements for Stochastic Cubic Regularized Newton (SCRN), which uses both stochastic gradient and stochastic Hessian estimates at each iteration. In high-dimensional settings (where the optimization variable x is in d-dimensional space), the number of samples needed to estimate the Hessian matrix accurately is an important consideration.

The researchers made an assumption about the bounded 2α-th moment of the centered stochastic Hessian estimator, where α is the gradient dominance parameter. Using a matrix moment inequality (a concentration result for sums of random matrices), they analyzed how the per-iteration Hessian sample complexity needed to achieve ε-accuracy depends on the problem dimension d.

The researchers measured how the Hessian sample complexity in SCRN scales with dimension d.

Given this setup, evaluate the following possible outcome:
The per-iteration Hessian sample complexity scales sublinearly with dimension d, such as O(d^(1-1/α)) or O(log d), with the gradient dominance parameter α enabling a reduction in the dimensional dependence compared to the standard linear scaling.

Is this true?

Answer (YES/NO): YES